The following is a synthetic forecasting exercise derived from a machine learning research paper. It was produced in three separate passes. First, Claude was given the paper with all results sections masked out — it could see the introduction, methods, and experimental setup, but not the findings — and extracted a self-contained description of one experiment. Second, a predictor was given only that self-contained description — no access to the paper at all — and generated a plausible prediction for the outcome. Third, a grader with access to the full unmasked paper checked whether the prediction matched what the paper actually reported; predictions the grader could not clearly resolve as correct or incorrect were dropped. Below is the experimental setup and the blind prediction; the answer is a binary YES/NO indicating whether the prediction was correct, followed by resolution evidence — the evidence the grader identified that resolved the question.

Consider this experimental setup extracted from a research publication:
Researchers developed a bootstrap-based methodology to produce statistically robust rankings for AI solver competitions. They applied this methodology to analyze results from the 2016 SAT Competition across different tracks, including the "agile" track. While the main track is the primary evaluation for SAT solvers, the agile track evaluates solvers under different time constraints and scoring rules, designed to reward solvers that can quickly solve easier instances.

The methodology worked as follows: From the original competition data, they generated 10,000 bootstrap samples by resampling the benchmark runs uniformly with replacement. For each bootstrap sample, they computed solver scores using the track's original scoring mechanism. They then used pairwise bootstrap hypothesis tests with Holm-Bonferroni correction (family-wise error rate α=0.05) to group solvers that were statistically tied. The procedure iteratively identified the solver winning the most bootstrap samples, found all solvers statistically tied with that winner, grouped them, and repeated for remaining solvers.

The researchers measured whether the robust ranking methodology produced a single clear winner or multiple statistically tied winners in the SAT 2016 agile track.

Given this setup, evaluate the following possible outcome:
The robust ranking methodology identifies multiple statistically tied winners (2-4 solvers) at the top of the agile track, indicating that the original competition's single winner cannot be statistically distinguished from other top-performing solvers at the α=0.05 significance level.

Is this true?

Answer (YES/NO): NO